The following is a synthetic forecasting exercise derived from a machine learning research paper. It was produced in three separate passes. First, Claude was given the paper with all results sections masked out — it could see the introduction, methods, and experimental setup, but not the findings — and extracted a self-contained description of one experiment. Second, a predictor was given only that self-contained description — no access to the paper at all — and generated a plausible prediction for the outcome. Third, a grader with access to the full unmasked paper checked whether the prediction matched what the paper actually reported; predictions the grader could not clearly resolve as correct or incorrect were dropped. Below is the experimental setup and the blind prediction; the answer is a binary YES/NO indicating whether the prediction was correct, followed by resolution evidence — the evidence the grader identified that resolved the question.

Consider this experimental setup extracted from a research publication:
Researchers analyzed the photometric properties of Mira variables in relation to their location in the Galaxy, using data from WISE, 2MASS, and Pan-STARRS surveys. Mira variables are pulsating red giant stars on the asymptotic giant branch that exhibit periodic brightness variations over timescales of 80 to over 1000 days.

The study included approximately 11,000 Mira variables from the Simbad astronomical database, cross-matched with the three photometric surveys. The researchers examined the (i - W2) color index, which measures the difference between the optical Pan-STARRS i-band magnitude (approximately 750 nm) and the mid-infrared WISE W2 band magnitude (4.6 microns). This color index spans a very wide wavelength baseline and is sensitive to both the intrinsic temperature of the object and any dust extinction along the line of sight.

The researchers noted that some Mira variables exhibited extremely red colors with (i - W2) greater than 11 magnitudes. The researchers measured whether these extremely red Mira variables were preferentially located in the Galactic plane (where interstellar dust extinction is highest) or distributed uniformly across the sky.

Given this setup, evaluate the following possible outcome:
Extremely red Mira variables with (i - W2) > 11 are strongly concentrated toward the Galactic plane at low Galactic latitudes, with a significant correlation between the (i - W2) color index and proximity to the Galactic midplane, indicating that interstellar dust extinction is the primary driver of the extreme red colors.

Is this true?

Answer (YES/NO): YES